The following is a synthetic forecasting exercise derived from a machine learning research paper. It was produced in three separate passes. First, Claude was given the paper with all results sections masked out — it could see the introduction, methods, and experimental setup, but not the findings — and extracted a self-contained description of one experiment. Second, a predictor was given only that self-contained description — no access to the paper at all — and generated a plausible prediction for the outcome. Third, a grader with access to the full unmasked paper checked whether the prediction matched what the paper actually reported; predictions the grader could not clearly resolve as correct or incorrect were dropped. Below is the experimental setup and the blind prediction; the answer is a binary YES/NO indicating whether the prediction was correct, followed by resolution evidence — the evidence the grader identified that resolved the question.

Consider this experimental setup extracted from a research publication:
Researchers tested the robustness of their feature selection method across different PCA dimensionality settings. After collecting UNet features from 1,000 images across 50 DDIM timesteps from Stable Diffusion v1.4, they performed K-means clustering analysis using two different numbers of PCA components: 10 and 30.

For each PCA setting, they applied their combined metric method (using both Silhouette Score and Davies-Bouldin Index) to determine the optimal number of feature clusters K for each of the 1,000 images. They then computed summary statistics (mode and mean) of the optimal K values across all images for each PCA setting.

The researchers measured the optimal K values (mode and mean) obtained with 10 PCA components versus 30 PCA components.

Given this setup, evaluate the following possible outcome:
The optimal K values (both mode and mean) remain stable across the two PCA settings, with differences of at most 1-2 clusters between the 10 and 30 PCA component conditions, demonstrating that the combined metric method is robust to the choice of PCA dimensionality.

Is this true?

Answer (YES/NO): YES